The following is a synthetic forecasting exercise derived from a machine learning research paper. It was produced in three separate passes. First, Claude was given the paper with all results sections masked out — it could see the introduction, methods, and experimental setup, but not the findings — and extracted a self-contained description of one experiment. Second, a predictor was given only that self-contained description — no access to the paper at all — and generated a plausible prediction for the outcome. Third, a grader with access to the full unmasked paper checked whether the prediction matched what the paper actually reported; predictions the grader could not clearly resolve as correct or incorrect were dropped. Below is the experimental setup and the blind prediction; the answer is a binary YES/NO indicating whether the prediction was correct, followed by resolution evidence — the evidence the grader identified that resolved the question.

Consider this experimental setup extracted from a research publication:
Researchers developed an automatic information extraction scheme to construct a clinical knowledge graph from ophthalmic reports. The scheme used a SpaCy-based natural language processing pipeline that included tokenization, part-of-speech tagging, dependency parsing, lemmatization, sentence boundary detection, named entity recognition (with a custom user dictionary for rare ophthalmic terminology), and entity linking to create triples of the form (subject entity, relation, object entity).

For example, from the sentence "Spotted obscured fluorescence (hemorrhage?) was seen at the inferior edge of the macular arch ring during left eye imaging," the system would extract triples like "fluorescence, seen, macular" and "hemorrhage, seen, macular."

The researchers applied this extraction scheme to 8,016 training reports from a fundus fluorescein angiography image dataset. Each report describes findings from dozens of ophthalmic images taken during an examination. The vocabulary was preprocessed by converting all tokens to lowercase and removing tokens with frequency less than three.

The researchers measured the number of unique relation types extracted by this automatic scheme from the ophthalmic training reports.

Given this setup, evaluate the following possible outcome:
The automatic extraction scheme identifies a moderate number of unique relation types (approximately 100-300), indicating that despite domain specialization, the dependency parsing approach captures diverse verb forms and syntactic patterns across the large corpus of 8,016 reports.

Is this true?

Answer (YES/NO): NO